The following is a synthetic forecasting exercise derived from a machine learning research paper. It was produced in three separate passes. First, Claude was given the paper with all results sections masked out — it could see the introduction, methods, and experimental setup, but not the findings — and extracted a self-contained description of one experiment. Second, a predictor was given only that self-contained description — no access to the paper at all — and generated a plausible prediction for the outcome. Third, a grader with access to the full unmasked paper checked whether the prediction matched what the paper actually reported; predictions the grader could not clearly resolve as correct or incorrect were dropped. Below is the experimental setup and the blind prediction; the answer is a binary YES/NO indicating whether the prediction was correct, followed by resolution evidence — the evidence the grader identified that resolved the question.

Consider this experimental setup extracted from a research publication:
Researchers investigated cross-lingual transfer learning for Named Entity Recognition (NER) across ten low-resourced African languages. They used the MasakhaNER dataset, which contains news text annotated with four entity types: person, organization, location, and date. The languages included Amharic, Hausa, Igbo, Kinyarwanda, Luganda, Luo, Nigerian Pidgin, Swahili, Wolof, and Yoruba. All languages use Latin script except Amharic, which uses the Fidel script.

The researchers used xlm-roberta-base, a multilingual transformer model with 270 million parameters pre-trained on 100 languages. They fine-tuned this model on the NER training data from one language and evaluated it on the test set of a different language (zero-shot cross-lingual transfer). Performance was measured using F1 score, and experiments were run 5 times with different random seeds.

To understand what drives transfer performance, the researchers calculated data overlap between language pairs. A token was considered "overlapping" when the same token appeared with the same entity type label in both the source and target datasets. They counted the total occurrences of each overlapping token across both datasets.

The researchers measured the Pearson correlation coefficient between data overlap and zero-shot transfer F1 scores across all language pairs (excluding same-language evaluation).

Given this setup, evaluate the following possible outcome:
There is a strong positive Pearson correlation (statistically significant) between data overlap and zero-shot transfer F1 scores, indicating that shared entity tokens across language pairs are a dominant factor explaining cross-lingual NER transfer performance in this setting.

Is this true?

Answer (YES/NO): YES